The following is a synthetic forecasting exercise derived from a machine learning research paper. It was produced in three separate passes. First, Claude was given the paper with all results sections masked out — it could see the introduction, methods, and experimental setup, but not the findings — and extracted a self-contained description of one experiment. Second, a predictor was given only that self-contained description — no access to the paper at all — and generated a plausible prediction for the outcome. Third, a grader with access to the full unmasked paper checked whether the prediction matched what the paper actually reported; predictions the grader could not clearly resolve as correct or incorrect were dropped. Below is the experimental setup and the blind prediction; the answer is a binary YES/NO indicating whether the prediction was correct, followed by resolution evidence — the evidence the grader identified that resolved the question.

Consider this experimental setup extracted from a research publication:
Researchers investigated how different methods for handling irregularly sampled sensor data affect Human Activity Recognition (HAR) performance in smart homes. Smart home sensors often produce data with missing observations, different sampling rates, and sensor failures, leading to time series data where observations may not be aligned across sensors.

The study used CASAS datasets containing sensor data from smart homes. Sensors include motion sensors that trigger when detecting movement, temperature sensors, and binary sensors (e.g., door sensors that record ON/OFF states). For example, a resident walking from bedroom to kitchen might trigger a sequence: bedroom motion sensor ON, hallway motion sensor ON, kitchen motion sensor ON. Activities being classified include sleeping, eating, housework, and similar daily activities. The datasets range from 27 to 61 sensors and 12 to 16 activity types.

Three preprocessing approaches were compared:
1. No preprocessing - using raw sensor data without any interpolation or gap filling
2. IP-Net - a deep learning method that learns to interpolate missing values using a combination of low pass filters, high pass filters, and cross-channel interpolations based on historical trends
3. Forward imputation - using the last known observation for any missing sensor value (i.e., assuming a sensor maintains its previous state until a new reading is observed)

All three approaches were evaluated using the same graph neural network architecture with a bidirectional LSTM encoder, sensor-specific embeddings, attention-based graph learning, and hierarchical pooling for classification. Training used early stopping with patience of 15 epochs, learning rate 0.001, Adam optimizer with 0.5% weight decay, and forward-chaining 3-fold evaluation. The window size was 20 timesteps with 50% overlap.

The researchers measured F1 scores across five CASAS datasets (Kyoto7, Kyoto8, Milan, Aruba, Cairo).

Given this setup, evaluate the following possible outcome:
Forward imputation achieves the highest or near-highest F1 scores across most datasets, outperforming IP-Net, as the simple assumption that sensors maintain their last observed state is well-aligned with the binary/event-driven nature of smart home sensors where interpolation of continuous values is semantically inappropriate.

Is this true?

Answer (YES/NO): YES